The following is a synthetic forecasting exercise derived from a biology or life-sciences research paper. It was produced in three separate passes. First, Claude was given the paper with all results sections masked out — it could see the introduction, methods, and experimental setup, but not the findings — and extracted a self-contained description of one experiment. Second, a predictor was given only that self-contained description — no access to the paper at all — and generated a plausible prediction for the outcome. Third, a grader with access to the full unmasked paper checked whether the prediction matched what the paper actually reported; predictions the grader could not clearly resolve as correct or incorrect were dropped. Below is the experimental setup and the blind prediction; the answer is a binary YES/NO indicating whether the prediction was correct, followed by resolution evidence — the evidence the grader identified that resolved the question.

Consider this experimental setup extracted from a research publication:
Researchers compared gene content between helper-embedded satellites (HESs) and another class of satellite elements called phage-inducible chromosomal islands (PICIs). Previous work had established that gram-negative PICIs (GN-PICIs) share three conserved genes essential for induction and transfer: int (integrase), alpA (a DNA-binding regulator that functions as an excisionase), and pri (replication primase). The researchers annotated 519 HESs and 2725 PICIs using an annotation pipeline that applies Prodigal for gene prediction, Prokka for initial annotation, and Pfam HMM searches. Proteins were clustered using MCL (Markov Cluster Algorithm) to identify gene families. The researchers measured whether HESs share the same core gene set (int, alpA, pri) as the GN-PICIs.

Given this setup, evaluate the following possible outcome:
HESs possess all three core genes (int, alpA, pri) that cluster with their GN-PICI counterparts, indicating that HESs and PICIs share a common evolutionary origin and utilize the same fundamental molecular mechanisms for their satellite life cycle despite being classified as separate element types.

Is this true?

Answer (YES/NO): YES